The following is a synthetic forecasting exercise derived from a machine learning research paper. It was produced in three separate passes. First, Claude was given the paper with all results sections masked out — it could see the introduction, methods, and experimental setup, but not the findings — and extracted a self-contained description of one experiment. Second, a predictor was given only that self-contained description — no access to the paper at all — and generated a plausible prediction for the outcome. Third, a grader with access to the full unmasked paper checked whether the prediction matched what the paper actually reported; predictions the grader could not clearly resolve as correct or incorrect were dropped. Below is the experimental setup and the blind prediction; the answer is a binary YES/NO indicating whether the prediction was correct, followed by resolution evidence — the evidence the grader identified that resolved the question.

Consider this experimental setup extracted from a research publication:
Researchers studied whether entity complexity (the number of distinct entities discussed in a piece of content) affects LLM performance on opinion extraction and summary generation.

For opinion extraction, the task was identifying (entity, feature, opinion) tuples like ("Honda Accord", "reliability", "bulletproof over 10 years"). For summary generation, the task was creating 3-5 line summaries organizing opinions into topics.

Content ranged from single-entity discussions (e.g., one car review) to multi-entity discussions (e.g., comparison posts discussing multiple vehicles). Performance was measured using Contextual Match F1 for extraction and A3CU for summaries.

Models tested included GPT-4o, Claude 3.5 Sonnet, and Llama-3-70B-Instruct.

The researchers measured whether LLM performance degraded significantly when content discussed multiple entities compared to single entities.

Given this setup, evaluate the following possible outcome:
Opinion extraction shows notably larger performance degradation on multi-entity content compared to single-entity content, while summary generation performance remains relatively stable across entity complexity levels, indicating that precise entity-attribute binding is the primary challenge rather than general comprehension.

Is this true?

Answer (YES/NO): NO